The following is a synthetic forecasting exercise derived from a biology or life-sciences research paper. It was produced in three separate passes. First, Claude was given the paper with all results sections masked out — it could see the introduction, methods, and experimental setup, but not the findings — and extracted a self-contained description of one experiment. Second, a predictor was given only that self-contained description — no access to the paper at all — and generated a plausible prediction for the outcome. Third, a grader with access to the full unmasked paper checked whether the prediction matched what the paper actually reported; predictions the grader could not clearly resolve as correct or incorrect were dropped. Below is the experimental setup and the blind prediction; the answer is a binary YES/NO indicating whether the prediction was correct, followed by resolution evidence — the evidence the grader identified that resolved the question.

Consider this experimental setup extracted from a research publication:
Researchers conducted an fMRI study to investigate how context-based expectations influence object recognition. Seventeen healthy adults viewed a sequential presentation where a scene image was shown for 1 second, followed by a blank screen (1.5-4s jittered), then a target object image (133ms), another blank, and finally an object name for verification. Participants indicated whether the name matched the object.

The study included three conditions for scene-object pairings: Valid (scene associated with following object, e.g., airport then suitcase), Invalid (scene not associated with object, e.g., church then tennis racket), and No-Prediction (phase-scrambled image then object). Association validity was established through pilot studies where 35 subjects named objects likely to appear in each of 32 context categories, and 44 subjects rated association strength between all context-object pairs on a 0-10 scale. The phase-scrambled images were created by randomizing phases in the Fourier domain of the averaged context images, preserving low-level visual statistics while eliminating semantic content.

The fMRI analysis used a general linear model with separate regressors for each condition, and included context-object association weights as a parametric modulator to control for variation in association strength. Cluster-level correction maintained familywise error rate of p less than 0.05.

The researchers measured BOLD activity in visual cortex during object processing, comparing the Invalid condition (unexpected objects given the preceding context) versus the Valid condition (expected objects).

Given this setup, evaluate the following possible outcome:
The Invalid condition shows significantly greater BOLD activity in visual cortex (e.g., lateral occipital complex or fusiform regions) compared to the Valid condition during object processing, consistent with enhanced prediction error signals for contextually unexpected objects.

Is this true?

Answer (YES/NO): NO